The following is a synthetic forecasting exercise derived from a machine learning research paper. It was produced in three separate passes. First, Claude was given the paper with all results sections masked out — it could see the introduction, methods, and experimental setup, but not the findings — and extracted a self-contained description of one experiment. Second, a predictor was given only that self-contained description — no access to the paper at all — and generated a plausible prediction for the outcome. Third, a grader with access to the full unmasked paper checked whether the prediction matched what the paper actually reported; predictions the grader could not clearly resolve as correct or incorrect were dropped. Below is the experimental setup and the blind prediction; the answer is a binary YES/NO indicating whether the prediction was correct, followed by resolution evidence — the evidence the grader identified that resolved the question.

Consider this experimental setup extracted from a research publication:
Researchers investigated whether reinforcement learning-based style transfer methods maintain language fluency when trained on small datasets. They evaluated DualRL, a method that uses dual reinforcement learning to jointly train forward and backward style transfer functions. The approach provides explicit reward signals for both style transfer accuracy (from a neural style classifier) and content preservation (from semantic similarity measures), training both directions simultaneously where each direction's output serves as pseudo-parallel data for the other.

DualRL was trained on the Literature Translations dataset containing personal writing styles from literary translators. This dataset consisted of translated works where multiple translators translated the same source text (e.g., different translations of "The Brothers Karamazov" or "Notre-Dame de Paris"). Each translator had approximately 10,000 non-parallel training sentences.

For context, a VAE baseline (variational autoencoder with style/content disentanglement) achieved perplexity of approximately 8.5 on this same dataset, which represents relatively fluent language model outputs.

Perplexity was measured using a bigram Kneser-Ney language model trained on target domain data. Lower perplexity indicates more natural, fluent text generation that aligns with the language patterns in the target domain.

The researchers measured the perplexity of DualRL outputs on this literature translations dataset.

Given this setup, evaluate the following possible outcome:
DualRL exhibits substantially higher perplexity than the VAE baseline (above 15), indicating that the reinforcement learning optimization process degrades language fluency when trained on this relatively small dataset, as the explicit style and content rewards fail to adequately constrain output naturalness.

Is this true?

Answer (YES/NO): YES